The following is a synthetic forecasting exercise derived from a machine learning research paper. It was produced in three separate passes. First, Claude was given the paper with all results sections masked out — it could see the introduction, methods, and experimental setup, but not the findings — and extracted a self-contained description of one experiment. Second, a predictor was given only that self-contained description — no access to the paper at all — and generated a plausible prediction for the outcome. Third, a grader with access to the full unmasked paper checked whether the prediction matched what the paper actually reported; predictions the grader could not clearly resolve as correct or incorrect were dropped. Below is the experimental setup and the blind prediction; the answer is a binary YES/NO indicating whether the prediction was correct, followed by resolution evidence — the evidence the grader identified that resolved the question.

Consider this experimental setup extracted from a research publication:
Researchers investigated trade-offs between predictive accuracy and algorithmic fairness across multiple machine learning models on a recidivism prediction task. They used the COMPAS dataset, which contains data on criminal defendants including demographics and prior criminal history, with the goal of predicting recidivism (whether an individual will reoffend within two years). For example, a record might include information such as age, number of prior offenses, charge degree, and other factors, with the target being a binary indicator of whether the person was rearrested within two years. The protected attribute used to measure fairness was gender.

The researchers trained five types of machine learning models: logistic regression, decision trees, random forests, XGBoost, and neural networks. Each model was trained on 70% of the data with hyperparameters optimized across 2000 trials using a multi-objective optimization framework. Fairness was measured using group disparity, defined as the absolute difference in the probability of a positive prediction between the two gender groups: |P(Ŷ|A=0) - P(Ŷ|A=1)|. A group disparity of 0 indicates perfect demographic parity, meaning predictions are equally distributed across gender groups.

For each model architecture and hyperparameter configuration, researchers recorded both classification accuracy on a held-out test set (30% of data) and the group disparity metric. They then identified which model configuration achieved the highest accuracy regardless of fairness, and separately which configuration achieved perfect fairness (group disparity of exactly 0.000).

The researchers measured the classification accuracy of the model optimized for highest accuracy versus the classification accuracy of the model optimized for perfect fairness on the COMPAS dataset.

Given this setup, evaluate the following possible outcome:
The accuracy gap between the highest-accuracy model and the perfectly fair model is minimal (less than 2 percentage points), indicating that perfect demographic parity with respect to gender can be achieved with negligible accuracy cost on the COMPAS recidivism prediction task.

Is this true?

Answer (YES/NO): NO